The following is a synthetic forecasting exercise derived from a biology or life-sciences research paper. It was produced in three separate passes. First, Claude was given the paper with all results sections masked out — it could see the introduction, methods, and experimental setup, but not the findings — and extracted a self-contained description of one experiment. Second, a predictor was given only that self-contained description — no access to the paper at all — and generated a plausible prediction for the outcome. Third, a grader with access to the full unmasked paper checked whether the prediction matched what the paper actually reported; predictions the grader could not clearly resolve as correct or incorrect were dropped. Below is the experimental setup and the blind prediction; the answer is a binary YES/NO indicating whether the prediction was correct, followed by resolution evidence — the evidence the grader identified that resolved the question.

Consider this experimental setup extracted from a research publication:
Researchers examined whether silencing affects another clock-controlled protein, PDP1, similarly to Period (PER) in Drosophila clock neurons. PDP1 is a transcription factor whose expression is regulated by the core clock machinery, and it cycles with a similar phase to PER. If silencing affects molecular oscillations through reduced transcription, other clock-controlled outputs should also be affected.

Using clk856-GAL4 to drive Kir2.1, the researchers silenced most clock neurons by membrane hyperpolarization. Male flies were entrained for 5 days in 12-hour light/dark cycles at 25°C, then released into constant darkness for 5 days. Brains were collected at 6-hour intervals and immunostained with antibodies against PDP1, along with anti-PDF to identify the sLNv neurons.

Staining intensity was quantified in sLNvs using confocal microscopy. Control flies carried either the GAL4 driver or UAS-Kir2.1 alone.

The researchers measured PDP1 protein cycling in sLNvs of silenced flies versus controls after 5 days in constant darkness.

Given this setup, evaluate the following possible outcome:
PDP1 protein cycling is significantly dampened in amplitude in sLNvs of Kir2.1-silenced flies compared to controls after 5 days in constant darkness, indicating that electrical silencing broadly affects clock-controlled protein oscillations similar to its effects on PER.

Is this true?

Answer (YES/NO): YES